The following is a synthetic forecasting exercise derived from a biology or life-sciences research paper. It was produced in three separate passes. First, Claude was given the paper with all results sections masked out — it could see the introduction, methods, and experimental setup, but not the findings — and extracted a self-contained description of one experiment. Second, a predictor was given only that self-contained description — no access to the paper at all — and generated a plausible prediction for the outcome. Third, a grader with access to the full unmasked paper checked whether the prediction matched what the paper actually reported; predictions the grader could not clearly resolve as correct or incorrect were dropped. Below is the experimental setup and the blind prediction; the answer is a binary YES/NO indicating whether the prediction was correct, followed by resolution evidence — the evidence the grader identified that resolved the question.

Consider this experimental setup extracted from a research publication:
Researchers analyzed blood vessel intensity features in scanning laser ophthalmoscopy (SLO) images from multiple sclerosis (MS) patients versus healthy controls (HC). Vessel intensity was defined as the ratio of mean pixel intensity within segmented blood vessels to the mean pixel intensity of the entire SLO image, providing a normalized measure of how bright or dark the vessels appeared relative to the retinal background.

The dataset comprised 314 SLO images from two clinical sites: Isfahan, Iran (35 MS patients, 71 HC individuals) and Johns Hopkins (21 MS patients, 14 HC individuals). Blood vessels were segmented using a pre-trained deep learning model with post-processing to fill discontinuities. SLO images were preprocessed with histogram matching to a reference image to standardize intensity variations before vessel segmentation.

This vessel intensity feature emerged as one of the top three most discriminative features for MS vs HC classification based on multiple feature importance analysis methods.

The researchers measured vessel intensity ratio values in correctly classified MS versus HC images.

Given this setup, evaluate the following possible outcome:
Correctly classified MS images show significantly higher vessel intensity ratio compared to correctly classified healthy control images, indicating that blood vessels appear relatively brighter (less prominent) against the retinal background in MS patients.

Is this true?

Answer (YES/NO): NO